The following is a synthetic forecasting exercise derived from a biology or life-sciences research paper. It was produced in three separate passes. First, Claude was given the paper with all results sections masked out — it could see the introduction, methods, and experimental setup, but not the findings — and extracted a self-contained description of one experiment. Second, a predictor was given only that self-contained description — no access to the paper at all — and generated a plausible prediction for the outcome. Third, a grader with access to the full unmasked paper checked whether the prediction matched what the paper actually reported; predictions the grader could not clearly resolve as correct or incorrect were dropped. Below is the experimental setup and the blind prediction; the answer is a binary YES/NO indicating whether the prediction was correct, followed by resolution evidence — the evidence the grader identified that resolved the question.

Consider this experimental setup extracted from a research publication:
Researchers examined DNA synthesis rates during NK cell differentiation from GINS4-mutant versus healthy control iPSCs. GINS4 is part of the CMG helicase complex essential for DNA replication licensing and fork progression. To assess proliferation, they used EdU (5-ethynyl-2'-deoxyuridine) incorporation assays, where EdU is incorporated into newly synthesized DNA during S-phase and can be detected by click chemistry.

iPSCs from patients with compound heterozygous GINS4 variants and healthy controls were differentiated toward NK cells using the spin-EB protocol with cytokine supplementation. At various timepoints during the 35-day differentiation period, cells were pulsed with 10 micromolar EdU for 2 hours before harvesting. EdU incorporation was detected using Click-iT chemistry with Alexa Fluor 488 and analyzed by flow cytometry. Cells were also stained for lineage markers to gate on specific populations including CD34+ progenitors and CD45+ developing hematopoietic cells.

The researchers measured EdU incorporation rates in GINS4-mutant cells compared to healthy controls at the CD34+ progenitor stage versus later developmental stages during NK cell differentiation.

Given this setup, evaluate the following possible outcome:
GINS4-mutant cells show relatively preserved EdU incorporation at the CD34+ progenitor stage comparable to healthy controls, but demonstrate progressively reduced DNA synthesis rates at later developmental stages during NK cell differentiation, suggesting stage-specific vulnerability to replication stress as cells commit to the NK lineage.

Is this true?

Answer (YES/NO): YES